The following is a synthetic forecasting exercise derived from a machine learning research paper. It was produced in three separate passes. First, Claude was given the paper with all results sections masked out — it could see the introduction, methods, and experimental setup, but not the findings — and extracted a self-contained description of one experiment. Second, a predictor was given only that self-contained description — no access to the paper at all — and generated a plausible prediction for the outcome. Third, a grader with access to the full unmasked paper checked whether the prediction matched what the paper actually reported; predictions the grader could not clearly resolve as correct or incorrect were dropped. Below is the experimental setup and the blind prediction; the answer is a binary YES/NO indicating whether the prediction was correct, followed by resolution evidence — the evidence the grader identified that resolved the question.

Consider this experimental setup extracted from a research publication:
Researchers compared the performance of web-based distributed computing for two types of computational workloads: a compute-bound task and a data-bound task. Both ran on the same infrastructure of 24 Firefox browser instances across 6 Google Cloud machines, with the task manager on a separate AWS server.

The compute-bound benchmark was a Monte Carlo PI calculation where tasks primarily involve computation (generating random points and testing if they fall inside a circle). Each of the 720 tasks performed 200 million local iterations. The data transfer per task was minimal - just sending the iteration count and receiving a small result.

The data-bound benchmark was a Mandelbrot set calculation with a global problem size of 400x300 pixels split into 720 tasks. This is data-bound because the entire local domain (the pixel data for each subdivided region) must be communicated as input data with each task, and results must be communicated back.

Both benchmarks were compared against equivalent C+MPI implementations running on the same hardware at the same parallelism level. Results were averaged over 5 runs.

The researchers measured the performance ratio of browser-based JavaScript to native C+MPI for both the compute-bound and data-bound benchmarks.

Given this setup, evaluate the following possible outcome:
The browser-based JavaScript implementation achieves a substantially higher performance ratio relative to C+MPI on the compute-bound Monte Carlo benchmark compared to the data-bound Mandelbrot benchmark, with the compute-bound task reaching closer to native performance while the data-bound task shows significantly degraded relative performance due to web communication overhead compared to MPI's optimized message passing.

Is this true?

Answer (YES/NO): NO